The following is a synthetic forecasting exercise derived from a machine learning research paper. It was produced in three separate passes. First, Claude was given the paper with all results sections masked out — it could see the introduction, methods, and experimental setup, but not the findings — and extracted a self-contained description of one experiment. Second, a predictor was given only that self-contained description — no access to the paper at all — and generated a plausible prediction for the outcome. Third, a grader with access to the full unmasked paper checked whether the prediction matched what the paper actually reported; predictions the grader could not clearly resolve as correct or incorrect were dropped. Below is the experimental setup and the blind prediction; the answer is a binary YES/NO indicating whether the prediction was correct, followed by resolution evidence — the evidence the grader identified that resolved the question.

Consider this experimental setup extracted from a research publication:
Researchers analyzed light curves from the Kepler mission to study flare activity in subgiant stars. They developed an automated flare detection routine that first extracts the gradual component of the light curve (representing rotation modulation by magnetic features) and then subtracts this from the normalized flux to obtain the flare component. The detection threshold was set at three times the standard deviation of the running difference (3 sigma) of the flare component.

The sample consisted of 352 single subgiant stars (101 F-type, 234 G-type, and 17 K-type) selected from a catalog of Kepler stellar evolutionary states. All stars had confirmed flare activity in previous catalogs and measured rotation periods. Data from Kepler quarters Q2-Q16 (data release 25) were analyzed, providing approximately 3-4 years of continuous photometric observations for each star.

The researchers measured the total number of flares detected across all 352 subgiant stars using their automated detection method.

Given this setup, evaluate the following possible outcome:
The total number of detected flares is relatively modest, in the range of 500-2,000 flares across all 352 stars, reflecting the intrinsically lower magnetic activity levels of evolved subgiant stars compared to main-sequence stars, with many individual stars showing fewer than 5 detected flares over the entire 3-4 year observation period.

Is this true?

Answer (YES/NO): NO